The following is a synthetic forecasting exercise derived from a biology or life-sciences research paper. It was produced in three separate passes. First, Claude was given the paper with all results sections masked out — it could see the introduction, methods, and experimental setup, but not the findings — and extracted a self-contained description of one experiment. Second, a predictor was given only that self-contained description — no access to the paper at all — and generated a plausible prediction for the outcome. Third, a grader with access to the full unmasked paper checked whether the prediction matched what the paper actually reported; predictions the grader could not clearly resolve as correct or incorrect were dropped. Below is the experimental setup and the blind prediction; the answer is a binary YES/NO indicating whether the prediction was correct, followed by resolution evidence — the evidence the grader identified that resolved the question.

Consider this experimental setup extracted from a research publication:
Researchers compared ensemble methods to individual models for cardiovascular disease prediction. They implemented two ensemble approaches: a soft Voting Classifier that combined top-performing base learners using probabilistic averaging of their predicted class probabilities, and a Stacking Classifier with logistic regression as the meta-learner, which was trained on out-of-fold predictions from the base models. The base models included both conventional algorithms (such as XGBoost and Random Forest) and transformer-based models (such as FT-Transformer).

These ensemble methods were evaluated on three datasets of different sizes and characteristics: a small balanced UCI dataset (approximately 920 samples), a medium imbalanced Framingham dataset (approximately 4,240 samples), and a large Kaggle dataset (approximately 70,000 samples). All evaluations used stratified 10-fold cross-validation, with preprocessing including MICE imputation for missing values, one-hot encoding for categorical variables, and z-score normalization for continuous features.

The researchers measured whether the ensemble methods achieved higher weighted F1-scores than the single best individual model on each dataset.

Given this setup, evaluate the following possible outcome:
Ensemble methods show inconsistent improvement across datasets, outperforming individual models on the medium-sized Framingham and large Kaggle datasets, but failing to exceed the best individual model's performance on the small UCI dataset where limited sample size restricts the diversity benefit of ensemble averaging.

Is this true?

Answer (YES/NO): NO